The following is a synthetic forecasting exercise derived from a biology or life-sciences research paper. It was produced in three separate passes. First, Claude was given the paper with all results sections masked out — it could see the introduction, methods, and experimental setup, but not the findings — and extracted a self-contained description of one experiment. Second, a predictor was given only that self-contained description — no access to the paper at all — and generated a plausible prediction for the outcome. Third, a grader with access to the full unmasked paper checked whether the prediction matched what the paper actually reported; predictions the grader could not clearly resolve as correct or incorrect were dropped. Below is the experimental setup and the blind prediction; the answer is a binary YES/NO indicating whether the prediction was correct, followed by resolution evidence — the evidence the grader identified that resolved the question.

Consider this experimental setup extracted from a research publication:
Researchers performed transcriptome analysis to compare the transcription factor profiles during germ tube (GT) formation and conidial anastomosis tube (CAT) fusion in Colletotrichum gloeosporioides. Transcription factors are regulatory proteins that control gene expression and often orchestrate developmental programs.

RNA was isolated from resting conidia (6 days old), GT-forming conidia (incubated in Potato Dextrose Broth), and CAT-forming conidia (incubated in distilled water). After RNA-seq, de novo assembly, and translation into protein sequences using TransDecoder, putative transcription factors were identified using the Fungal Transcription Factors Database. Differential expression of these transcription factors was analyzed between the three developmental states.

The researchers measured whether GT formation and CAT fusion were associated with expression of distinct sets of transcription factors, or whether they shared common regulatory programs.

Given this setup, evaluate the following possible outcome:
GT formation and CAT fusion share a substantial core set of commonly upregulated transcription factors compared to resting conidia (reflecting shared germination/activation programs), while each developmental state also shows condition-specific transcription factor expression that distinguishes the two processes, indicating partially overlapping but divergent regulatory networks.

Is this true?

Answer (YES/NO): NO